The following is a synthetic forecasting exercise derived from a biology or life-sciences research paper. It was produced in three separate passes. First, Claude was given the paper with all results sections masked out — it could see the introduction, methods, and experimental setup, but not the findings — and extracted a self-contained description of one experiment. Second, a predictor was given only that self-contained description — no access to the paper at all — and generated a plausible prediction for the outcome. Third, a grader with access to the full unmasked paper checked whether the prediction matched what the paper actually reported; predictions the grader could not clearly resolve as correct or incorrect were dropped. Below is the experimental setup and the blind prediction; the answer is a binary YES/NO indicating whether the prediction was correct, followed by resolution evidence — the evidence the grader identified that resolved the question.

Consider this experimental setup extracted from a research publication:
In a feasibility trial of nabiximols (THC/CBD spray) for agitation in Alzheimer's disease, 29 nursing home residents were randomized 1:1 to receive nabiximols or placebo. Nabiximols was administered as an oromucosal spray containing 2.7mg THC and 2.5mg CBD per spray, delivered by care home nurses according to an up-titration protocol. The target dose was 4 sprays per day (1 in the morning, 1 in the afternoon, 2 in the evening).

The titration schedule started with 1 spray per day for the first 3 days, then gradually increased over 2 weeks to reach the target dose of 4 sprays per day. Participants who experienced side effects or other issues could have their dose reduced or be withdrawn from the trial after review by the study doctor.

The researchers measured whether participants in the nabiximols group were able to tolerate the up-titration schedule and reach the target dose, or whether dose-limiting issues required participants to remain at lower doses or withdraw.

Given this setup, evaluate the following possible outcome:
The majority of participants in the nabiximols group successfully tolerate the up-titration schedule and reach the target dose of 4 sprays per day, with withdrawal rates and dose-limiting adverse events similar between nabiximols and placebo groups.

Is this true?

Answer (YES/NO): NO